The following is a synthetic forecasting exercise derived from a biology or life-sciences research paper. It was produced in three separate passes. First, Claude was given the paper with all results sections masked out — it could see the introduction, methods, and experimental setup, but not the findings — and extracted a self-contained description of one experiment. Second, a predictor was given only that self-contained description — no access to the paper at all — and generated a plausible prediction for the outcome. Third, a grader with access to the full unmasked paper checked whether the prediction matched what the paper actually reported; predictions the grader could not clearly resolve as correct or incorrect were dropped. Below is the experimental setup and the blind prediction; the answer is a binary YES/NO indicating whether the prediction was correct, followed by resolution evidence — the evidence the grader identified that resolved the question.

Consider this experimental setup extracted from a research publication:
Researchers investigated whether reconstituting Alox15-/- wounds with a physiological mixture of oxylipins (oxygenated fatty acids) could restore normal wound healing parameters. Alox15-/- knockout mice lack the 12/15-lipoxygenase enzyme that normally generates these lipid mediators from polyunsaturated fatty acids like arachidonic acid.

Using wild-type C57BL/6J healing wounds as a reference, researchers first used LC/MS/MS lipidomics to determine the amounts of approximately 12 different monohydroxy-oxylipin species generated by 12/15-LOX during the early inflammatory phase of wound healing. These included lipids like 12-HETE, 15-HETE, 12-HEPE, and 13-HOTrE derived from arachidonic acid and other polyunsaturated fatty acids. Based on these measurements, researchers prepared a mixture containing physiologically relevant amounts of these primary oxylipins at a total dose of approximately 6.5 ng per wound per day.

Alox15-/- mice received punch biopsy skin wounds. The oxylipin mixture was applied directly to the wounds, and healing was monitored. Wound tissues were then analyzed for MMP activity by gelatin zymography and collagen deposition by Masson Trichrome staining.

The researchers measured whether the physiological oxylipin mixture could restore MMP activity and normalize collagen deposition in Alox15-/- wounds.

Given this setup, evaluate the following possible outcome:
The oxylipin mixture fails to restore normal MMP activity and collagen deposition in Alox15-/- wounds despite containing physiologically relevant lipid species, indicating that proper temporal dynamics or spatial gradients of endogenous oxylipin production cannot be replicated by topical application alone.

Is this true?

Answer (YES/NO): NO